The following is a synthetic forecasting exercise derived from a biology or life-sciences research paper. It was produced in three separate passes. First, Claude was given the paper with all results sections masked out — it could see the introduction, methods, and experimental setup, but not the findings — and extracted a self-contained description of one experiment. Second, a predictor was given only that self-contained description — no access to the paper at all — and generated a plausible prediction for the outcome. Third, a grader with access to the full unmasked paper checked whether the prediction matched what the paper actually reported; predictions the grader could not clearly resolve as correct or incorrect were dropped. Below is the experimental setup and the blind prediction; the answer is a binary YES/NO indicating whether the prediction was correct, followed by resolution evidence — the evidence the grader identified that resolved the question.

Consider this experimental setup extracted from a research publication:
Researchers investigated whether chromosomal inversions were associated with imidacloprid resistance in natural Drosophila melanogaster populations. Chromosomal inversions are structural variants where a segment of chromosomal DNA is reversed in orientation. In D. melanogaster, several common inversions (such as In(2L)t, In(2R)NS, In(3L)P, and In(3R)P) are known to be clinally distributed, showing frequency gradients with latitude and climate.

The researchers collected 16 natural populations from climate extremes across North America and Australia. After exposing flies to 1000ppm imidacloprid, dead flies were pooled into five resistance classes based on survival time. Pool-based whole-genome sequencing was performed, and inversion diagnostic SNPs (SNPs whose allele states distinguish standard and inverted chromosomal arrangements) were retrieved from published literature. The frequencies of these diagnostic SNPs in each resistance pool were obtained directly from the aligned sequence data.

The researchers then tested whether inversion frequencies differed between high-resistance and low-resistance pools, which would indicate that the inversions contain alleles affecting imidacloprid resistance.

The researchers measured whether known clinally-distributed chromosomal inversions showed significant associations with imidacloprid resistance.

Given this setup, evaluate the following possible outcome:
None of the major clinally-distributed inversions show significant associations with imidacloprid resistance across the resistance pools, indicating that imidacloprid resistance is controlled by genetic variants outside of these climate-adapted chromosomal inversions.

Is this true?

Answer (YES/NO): NO